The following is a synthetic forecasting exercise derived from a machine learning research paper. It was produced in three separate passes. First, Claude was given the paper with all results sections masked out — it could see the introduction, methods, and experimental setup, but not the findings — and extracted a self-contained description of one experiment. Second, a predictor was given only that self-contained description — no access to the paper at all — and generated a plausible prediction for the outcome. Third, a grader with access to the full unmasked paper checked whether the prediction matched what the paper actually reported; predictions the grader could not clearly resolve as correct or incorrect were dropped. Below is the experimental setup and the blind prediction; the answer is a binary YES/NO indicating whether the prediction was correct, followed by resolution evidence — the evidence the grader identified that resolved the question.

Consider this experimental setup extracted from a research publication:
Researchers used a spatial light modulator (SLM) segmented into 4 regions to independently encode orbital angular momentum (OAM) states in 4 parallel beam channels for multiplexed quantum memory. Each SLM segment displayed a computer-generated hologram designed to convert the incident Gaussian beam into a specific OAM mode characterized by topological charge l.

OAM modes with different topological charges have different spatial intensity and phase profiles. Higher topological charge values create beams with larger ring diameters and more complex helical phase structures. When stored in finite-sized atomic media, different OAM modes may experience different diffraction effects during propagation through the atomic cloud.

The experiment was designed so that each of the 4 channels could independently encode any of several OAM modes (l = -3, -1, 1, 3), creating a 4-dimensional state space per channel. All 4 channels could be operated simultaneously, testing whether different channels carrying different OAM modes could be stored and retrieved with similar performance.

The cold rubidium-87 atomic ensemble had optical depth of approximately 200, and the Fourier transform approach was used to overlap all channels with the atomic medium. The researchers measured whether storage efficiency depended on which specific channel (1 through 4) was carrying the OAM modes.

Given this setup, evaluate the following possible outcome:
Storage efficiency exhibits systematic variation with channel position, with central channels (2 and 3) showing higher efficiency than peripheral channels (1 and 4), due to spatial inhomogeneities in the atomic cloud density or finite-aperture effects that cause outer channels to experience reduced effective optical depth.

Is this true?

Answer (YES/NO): NO